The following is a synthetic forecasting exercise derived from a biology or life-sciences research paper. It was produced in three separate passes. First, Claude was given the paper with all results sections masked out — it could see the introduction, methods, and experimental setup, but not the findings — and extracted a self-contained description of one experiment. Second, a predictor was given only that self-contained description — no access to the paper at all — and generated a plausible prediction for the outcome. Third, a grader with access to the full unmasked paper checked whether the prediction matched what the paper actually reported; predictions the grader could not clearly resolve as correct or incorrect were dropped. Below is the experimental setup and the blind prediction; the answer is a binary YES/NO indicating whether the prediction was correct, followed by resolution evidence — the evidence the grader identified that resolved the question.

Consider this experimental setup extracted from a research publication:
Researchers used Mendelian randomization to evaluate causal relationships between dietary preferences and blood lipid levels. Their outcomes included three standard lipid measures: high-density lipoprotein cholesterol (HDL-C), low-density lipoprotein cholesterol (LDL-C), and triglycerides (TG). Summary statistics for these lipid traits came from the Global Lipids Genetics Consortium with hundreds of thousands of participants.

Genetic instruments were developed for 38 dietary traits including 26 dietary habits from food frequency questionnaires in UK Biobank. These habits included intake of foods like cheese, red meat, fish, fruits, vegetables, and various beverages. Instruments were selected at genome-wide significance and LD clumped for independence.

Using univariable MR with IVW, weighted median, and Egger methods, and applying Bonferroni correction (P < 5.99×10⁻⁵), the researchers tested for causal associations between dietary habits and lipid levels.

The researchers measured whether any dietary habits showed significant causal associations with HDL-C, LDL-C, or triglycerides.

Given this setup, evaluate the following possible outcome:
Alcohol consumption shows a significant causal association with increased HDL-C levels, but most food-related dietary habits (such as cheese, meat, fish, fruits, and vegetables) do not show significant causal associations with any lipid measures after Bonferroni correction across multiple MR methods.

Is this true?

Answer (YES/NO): NO